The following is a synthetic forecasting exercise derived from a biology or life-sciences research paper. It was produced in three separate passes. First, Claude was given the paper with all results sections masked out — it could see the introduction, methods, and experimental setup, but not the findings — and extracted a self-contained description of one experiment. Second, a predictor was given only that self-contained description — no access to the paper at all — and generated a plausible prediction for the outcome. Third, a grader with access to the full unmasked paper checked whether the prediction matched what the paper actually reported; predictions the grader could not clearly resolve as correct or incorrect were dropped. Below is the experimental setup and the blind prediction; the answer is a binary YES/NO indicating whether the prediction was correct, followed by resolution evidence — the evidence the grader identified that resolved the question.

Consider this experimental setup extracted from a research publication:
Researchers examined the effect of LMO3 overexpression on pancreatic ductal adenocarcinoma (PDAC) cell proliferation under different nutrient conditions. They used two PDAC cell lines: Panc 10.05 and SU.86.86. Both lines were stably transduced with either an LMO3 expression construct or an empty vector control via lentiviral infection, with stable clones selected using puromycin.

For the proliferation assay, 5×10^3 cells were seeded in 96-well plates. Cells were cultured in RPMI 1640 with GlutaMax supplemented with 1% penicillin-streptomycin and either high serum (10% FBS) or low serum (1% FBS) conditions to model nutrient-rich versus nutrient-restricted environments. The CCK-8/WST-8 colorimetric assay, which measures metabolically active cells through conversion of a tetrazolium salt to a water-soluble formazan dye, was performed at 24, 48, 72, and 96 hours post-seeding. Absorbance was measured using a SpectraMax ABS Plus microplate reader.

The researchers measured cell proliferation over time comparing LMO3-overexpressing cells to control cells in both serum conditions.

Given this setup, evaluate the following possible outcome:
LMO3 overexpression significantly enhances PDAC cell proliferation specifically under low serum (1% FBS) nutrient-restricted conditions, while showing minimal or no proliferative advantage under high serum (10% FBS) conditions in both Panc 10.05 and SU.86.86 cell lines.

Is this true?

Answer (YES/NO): NO